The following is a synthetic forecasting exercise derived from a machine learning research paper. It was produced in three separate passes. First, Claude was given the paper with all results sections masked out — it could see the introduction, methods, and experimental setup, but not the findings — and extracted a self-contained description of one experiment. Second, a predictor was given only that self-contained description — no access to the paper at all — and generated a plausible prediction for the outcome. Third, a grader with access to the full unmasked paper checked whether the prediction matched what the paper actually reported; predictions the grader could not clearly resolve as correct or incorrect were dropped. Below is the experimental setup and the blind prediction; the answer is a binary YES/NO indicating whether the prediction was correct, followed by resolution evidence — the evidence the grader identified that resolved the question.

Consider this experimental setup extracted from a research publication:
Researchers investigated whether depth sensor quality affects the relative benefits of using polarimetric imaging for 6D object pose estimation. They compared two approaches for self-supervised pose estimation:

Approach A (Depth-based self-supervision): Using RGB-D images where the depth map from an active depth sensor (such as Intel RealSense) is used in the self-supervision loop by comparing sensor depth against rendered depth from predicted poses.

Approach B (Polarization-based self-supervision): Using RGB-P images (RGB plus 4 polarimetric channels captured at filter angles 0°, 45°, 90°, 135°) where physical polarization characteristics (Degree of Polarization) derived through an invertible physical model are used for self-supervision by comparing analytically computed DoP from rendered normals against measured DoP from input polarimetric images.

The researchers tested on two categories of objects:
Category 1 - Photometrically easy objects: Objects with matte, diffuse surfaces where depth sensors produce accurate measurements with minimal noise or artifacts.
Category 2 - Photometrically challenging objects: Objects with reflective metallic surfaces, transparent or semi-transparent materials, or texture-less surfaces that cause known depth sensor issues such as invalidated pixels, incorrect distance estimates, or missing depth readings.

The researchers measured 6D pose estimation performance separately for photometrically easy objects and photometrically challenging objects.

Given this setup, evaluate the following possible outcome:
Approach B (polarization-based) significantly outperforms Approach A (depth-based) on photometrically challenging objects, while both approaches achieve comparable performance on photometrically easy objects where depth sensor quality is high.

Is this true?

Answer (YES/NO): NO